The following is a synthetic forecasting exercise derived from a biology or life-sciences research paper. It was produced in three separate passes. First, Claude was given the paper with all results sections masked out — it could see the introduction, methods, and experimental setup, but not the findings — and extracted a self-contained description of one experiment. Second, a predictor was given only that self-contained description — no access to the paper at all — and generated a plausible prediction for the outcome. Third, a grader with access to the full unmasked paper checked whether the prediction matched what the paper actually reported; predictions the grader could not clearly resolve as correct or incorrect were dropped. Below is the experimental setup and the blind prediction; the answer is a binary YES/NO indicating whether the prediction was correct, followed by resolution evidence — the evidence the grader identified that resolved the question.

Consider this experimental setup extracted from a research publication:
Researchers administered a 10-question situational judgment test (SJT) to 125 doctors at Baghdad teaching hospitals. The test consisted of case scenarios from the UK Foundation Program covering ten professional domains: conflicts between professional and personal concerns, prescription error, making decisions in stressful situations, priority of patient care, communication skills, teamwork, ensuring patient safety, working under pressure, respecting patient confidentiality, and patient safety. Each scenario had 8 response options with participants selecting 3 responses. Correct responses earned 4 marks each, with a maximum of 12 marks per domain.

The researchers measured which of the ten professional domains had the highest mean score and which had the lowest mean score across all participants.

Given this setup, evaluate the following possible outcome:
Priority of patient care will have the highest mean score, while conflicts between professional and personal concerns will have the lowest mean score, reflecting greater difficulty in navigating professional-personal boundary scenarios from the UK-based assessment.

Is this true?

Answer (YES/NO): NO